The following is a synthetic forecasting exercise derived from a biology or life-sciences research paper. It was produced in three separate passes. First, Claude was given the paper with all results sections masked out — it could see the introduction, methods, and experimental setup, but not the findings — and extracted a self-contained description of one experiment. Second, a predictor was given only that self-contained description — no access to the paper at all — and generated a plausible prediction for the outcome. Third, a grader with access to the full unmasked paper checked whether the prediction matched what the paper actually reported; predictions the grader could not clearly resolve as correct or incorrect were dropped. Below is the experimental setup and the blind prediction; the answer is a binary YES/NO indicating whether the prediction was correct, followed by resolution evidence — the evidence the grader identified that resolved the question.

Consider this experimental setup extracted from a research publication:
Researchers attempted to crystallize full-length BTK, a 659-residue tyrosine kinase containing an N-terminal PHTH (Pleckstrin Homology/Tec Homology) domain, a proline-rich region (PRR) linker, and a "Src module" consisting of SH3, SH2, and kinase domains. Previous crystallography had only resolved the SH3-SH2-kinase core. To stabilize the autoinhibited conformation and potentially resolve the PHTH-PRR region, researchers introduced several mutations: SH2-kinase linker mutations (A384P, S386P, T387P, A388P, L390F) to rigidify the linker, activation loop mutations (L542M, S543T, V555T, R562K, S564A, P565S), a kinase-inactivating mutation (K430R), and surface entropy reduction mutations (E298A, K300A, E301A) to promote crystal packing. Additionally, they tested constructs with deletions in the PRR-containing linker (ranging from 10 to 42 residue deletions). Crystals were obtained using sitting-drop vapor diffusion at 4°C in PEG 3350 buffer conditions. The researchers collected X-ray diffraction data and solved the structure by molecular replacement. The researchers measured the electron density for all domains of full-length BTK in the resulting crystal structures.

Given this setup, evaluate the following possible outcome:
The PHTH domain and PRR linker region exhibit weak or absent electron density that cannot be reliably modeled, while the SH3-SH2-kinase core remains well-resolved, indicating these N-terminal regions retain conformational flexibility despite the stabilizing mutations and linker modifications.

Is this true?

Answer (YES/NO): YES